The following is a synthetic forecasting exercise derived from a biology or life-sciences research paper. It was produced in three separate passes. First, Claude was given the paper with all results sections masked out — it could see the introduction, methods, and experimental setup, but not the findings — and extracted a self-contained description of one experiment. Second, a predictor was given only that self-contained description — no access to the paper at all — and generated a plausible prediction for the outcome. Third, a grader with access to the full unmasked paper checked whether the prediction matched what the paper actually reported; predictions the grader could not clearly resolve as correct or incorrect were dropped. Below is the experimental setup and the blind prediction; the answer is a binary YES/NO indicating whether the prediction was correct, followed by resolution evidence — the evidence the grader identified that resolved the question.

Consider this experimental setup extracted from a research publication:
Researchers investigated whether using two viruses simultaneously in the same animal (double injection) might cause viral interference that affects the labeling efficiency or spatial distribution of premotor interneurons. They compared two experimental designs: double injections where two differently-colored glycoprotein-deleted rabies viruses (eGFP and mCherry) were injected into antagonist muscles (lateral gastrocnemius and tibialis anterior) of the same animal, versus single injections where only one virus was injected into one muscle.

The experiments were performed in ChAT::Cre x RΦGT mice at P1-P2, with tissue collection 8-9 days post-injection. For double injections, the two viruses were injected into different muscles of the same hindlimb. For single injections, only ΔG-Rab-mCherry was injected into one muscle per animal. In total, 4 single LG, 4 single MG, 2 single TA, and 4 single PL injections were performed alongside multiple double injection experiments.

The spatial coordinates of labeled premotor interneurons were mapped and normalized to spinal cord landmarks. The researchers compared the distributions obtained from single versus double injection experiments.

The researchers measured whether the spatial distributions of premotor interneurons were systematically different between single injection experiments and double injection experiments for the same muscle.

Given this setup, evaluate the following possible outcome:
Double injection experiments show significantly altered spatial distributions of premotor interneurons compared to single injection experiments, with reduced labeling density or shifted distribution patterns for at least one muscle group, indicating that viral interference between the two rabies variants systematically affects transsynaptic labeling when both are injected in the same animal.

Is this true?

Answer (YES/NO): NO